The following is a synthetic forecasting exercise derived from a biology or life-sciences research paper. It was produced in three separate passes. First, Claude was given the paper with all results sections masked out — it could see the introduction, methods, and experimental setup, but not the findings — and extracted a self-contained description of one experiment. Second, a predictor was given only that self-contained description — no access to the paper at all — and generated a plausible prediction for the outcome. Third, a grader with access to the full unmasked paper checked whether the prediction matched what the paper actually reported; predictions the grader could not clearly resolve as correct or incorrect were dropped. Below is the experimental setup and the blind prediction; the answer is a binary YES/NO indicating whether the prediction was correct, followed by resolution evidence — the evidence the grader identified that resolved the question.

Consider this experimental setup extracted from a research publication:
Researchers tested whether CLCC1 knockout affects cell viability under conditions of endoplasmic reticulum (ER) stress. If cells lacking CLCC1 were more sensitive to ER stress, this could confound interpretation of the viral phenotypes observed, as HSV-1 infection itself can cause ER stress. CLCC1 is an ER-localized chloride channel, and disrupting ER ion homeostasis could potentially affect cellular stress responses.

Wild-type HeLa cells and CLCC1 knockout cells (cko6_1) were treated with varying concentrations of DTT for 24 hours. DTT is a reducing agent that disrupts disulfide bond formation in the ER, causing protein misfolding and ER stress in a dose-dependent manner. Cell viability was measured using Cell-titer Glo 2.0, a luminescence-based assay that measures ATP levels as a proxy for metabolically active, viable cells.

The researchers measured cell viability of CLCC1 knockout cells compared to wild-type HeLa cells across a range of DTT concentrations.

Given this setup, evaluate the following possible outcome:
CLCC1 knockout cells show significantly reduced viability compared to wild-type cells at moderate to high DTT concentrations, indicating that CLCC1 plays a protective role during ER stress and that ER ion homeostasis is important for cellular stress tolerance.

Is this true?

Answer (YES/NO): YES